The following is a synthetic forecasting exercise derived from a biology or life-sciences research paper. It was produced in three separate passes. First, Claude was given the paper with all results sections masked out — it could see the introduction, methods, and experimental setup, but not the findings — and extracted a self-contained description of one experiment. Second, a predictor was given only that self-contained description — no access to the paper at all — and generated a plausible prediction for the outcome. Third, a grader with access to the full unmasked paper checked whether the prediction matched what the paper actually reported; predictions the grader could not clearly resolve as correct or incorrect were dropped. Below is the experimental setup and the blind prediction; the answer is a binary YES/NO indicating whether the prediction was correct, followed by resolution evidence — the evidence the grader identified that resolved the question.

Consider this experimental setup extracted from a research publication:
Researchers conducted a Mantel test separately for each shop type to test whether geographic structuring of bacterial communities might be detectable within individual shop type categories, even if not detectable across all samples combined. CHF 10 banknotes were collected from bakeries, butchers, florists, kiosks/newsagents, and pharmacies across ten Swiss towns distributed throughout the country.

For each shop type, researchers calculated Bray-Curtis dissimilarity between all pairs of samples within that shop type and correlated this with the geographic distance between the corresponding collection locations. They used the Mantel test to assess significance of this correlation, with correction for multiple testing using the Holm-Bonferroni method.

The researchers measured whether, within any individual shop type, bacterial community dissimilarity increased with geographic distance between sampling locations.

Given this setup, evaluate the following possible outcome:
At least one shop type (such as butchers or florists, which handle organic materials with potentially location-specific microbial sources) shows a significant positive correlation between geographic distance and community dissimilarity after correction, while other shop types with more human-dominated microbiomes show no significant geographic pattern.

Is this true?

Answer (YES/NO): NO